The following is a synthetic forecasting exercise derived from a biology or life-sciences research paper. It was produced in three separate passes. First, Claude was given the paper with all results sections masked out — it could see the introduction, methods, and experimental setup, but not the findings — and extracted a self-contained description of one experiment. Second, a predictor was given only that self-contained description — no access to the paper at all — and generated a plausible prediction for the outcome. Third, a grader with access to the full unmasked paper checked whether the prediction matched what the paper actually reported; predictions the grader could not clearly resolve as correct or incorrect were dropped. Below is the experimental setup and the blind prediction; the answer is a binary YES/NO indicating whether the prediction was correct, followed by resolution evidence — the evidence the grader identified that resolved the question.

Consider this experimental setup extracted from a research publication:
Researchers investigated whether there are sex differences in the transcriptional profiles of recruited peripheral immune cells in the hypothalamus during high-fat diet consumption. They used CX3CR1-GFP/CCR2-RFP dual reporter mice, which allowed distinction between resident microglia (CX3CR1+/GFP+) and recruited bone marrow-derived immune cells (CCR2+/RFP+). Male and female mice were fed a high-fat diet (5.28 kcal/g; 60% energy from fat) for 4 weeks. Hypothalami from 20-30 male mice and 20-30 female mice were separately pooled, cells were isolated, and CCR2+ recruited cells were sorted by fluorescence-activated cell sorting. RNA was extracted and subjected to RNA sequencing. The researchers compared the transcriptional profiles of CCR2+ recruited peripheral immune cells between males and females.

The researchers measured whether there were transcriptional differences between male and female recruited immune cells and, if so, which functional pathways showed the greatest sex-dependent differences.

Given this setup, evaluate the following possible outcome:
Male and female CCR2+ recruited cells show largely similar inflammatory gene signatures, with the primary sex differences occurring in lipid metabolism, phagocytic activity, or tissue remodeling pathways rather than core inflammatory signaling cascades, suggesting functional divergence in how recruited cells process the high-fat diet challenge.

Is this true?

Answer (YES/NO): NO